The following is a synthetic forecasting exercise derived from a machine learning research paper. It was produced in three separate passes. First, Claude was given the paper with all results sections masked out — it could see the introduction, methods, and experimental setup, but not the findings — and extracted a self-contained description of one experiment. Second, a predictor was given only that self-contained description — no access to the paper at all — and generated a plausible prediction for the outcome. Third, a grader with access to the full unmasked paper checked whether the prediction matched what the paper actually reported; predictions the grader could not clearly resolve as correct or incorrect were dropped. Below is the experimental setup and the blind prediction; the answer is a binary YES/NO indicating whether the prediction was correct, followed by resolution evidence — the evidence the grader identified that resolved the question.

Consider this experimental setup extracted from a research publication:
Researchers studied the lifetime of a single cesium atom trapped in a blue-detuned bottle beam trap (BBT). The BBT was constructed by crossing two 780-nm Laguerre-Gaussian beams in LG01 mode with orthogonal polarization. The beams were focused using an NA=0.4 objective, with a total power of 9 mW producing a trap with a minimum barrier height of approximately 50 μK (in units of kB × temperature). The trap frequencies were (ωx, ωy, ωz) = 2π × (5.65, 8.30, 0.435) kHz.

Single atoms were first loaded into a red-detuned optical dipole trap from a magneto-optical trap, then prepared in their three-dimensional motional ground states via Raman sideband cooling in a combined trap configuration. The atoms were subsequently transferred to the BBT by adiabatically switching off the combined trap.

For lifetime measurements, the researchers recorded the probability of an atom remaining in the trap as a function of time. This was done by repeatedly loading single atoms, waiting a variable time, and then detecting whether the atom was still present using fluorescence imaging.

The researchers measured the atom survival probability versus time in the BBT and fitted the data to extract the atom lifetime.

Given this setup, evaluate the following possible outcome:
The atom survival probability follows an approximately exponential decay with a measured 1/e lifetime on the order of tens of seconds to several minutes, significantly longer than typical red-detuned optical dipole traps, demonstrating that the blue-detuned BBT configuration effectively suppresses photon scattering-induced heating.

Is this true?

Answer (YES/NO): YES